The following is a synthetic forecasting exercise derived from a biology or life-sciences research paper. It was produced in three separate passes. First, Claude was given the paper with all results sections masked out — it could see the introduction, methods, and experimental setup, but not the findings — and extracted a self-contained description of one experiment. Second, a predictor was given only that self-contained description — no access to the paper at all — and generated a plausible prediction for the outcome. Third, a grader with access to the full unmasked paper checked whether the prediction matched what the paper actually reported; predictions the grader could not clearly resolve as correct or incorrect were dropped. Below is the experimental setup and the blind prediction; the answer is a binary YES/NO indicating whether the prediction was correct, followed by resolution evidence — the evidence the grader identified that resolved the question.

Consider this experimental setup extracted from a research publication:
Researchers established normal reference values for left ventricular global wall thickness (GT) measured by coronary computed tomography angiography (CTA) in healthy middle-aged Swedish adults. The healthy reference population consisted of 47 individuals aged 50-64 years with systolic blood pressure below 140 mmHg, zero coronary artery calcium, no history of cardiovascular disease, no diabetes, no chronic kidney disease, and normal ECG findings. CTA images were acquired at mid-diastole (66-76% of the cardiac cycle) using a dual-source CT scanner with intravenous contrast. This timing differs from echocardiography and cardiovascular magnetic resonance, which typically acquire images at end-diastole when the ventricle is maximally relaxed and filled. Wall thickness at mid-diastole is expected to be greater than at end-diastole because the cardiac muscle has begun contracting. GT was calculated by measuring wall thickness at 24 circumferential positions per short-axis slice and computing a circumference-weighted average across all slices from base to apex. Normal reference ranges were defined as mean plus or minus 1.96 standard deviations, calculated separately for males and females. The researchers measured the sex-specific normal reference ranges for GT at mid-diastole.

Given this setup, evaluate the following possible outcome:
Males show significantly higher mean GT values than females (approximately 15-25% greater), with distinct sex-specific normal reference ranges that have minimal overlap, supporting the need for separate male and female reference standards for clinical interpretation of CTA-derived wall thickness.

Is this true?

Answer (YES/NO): NO